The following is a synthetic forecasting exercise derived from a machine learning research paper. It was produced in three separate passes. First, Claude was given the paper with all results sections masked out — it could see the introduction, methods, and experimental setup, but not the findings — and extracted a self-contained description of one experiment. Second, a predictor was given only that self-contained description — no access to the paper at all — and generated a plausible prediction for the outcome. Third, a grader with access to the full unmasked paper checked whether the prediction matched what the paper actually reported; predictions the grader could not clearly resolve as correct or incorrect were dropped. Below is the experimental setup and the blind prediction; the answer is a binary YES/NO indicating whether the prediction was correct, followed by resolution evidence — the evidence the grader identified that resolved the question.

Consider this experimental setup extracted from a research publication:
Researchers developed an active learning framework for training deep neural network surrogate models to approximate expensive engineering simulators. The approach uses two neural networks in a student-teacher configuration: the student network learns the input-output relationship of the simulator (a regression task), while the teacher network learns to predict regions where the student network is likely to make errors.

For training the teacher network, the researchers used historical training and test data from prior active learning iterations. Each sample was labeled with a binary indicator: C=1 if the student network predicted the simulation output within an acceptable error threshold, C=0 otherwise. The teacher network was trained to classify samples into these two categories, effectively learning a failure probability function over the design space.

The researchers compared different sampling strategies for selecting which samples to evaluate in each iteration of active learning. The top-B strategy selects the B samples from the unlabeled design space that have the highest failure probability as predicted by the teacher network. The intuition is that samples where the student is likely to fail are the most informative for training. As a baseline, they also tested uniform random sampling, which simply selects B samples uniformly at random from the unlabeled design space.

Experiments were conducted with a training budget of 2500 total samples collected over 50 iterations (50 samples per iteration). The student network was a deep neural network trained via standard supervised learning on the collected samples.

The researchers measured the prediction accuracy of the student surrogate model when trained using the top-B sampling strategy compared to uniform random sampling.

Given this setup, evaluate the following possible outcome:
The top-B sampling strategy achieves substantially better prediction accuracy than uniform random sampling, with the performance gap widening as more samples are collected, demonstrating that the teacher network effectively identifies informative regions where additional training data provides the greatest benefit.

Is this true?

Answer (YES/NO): NO